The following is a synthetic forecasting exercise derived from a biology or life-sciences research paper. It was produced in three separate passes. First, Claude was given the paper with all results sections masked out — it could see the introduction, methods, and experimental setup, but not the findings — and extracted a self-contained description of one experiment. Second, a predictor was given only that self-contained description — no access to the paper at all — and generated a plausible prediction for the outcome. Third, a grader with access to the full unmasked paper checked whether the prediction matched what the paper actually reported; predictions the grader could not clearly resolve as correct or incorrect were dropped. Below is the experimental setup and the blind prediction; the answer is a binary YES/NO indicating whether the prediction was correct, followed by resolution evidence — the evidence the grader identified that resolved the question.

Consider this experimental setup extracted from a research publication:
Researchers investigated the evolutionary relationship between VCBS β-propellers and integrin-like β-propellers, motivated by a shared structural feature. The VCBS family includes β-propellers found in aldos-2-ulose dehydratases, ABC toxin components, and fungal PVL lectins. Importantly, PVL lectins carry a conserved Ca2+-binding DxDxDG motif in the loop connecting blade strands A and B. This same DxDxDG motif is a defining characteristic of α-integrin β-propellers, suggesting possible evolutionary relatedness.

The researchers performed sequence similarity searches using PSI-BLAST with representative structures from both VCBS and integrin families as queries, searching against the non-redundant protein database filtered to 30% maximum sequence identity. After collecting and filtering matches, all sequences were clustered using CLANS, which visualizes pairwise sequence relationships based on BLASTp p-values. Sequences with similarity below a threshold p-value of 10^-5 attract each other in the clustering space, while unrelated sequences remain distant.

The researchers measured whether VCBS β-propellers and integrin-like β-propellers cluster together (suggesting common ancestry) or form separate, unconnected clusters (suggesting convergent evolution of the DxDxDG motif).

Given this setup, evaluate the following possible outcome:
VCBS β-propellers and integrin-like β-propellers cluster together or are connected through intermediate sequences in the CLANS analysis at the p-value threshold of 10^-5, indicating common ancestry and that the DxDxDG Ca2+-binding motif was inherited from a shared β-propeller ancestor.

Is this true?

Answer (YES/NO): YES